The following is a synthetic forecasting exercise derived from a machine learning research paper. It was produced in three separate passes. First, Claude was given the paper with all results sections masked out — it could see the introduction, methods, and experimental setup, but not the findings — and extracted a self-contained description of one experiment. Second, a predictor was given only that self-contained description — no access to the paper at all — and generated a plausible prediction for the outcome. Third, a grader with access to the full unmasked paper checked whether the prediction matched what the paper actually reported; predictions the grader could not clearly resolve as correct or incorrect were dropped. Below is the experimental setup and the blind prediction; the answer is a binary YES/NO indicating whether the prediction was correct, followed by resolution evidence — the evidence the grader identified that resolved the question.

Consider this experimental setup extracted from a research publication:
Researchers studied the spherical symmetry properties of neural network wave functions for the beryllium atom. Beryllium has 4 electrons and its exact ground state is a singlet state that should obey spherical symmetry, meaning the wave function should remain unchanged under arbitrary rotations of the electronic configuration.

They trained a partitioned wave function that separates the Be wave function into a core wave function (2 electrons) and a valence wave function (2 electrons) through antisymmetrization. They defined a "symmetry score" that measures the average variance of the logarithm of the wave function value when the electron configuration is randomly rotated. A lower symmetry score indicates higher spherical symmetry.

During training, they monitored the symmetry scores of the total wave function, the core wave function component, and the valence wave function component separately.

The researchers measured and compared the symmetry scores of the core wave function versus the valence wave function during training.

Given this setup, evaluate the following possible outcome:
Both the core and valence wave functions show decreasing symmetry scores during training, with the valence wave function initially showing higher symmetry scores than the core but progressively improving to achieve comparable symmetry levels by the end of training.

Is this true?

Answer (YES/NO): NO